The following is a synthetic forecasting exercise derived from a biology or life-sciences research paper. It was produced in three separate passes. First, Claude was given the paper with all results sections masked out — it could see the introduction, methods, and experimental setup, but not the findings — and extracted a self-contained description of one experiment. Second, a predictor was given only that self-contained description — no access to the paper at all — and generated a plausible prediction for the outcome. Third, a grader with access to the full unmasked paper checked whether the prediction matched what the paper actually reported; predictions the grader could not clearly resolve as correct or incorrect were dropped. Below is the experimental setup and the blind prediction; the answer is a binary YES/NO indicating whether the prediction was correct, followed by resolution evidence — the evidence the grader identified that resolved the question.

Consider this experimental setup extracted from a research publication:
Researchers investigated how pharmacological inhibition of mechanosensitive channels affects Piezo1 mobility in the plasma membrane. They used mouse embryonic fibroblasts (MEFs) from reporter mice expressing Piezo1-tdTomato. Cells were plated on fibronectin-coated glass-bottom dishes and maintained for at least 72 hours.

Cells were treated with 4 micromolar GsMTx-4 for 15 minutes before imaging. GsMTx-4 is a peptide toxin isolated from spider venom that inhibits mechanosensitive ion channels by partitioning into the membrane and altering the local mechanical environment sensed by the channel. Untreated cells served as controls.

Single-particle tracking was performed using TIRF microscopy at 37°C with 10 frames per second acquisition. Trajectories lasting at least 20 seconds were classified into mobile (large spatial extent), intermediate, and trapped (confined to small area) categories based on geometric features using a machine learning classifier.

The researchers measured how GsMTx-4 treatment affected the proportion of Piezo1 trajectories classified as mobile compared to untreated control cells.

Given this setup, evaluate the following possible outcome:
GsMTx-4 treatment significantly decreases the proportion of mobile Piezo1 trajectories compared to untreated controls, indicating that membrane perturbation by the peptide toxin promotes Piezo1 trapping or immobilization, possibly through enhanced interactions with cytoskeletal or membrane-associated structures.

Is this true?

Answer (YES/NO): YES